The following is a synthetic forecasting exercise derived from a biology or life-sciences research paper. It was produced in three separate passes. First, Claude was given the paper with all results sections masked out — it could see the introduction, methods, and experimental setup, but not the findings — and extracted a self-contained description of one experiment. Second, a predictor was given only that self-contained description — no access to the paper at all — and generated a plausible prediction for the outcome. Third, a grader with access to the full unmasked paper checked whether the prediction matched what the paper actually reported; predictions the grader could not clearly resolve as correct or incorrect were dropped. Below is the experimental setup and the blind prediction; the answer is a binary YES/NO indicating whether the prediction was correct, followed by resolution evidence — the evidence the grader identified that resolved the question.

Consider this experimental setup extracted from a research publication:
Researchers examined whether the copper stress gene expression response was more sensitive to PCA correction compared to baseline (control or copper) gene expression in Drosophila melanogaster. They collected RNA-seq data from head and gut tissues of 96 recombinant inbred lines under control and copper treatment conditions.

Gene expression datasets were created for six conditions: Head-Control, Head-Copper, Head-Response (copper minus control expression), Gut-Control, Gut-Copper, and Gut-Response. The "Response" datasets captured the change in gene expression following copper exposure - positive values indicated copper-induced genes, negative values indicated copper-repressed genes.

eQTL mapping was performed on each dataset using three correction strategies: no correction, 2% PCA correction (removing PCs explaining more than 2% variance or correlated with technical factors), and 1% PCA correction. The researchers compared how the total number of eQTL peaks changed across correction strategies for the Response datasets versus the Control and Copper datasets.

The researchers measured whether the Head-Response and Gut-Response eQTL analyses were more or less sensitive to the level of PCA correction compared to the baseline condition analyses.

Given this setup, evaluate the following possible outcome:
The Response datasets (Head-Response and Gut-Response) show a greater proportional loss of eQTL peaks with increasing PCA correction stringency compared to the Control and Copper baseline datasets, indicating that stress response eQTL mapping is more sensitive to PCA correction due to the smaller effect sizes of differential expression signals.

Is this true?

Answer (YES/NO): NO